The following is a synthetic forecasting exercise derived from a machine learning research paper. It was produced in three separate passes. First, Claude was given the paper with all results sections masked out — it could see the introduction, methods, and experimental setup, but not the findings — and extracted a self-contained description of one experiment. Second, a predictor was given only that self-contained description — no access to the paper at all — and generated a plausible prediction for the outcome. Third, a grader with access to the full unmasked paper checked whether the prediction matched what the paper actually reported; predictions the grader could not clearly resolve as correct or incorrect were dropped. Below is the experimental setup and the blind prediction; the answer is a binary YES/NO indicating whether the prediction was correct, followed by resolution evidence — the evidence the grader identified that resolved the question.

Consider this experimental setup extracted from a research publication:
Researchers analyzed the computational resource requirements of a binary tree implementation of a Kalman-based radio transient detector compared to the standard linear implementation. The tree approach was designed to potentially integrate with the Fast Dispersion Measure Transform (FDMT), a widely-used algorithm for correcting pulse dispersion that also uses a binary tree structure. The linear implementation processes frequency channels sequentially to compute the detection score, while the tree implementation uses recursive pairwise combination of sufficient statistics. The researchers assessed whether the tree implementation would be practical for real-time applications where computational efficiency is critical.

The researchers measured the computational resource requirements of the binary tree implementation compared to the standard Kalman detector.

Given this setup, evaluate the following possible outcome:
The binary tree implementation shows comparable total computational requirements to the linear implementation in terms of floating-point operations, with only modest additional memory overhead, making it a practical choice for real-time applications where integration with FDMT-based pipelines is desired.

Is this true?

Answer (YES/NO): NO